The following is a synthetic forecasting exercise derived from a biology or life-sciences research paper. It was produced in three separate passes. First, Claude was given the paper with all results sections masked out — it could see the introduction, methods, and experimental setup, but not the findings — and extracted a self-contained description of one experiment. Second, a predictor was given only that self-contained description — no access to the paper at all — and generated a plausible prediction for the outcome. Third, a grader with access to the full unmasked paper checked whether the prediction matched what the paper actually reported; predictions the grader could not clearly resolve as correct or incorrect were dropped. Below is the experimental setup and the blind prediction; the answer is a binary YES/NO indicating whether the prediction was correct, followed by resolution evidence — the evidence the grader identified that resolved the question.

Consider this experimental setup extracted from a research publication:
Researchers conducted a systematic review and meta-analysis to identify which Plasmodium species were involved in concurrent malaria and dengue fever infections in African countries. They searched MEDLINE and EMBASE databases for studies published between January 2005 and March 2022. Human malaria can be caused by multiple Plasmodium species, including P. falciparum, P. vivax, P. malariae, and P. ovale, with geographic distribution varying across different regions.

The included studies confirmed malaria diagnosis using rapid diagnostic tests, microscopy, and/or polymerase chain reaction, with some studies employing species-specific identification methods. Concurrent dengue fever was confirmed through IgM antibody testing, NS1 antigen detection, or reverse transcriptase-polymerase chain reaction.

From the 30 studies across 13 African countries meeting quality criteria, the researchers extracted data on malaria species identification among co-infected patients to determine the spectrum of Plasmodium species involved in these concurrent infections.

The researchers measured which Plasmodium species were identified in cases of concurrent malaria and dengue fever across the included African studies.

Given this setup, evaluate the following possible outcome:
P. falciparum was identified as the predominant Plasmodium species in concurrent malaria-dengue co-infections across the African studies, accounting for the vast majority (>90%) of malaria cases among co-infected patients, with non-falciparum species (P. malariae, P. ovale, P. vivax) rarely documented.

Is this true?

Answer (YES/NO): YES